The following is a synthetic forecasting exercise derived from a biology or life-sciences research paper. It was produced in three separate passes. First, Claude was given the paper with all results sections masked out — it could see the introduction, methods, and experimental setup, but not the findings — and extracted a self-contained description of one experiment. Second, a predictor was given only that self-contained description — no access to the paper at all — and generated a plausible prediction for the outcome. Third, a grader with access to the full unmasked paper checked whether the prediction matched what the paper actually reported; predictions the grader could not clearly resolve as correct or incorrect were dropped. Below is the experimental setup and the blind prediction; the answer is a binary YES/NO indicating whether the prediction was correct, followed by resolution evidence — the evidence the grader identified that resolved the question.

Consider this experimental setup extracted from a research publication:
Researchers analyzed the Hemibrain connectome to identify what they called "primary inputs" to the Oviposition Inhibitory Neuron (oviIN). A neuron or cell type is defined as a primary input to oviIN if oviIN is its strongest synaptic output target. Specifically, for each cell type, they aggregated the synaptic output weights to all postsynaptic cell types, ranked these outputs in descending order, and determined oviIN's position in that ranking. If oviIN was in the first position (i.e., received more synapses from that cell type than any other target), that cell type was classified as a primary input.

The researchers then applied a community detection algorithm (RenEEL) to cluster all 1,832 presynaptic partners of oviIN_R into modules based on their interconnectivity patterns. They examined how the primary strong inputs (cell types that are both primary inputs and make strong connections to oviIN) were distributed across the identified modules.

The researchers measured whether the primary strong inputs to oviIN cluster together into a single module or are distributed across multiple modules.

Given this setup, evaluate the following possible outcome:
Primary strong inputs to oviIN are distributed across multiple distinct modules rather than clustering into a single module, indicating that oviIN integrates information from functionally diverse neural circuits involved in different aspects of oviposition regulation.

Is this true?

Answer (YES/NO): YES